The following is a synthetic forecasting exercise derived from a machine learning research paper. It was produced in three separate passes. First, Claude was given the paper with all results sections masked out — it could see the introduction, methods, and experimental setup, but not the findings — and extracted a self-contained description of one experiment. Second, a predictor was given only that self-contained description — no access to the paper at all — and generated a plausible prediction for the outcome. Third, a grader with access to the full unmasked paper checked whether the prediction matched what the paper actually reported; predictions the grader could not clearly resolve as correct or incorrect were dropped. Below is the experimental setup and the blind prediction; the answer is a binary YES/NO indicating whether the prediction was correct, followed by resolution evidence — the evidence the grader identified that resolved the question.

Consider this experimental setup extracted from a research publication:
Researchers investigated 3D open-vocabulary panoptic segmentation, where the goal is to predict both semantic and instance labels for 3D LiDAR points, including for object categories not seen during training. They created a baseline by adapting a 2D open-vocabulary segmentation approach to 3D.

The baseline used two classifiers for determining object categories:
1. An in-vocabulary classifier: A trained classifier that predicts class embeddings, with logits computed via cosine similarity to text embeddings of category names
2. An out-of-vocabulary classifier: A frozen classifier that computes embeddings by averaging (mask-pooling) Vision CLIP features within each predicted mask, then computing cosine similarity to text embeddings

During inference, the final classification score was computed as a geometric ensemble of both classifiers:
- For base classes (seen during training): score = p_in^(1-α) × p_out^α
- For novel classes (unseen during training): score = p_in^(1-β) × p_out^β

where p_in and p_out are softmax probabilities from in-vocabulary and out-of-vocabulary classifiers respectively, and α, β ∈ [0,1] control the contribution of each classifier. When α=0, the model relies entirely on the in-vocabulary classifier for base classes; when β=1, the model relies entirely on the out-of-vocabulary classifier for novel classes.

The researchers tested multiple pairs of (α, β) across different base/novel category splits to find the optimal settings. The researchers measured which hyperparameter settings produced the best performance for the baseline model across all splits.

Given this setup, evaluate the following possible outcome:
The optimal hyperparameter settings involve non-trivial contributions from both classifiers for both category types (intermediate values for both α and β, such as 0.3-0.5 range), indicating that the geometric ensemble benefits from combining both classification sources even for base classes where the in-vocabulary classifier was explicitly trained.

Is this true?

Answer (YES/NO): NO